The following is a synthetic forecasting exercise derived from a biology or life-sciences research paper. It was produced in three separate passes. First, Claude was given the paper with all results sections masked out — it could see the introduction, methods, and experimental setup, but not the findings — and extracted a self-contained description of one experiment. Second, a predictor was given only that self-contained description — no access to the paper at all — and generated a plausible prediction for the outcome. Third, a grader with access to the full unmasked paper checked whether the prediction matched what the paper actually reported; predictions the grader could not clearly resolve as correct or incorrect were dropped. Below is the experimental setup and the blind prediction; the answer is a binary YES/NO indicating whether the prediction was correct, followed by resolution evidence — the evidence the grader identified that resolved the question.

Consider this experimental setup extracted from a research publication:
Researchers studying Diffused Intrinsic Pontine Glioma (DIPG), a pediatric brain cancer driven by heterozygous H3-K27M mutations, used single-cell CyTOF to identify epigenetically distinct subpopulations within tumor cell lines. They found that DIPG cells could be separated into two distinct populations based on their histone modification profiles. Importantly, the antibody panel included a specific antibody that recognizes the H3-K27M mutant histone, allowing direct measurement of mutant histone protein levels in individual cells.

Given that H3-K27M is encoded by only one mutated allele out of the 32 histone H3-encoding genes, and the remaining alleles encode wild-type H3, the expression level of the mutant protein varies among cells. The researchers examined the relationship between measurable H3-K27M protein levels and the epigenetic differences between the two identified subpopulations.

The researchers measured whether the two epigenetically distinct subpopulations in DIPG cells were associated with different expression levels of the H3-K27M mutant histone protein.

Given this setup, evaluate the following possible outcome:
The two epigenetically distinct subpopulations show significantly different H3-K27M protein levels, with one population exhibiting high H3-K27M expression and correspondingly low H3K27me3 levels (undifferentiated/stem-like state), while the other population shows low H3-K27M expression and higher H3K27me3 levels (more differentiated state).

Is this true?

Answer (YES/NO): NO